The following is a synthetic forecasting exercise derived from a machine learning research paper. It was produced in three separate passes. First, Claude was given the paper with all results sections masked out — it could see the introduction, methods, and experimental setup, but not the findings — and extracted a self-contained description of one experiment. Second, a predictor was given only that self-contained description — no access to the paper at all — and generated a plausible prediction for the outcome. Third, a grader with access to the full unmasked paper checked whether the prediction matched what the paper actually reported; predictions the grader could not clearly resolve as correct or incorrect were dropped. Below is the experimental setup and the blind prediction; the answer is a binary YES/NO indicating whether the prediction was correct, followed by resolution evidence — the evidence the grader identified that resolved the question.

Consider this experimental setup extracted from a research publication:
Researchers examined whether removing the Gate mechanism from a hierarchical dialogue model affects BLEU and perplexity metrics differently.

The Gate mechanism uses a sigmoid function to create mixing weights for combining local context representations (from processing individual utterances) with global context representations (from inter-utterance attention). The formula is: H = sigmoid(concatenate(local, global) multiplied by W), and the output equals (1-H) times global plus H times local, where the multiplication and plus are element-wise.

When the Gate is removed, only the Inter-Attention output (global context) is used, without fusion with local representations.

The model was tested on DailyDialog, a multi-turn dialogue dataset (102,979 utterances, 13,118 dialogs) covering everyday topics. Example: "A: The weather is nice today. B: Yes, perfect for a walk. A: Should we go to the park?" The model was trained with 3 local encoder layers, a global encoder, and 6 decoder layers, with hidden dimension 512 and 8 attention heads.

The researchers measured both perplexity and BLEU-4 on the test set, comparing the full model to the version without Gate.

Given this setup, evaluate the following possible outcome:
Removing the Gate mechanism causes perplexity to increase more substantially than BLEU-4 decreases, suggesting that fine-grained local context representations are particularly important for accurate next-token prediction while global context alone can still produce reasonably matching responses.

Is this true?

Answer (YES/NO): NO